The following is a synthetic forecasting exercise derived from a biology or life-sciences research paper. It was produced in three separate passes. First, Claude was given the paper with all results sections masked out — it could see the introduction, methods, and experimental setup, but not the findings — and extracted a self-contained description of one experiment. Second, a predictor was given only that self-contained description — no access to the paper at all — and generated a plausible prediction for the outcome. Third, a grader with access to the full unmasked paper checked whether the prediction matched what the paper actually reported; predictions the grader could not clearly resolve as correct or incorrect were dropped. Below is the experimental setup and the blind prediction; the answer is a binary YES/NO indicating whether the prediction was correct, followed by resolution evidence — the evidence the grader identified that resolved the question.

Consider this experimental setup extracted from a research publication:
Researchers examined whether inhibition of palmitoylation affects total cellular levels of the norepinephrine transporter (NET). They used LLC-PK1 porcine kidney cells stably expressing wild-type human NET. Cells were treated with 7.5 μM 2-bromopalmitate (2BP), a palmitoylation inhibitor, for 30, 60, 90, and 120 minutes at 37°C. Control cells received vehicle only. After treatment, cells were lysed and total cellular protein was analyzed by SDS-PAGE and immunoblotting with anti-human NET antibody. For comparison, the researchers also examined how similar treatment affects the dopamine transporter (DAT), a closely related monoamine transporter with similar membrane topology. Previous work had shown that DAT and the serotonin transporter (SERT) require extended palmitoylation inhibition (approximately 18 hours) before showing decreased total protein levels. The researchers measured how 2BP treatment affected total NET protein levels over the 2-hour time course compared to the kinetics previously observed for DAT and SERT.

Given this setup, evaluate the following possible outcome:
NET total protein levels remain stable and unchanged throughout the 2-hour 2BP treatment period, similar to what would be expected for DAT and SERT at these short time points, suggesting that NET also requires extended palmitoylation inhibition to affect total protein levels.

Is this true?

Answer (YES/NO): NO